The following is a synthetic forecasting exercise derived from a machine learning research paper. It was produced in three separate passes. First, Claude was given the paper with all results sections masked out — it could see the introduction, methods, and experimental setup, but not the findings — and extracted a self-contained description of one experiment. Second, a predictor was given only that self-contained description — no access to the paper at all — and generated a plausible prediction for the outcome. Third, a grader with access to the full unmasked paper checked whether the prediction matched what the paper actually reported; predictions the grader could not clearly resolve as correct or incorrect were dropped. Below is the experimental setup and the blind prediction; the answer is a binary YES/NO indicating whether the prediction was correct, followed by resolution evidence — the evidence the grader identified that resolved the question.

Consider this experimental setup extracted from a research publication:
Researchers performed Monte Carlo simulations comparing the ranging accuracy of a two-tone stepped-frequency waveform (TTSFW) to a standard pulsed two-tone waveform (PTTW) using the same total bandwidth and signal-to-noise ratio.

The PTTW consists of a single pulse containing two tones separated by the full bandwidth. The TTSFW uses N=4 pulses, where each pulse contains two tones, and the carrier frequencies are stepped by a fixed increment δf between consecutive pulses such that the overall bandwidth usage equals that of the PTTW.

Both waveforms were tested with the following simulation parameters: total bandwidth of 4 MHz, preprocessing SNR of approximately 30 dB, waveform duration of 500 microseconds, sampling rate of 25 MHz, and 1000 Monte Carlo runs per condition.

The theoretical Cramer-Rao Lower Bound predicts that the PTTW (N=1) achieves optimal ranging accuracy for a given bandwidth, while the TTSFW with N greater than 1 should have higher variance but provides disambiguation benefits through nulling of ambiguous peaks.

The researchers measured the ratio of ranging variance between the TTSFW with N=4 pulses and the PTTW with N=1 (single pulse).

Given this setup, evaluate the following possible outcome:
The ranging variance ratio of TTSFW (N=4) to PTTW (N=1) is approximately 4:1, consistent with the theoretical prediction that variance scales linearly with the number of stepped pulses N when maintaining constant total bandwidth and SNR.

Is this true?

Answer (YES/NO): NO